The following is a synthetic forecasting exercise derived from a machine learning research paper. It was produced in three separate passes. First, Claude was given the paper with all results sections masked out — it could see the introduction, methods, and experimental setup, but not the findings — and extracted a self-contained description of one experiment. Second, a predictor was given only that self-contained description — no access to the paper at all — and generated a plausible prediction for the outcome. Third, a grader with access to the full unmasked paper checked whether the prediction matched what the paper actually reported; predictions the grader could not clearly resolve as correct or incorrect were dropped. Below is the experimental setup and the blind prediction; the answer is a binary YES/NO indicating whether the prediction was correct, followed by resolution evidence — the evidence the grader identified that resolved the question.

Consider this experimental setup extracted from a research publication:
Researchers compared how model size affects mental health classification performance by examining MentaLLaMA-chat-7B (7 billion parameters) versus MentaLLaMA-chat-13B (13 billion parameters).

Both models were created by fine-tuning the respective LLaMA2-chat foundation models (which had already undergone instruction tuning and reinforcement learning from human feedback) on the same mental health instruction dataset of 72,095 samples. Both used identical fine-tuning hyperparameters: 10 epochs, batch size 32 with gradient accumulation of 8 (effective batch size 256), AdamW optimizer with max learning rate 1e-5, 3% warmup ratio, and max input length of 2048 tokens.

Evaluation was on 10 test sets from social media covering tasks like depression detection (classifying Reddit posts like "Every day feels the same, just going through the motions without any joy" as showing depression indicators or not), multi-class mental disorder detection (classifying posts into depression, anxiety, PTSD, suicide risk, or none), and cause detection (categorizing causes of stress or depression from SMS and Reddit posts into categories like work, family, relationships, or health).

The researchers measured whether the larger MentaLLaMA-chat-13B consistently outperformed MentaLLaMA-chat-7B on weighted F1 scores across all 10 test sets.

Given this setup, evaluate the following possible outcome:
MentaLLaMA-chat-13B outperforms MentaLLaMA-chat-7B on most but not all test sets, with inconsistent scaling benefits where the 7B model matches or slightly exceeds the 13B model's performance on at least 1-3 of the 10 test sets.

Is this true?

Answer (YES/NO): YES